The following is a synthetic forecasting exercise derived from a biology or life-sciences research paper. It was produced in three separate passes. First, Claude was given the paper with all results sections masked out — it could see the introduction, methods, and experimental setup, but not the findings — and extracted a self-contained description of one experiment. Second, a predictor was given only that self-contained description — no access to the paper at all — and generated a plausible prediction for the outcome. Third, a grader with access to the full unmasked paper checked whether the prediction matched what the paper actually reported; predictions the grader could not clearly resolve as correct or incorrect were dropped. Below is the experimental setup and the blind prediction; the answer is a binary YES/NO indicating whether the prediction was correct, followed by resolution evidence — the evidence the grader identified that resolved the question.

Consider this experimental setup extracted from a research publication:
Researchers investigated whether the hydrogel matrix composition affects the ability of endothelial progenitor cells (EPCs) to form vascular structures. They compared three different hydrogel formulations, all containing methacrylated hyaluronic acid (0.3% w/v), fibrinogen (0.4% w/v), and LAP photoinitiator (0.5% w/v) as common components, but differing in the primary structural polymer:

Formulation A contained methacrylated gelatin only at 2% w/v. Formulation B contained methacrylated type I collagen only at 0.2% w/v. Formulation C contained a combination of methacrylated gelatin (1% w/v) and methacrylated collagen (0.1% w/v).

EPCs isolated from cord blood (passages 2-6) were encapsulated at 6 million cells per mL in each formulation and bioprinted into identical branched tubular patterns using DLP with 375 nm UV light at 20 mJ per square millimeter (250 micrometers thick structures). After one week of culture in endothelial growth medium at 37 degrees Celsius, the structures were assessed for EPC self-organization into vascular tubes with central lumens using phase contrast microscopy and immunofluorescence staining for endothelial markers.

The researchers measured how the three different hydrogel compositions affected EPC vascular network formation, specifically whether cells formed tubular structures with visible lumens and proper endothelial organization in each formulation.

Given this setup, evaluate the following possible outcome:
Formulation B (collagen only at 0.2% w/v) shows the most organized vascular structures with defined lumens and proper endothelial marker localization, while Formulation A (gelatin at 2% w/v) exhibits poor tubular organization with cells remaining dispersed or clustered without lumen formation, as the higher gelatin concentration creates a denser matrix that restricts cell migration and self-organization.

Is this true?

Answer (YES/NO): NO